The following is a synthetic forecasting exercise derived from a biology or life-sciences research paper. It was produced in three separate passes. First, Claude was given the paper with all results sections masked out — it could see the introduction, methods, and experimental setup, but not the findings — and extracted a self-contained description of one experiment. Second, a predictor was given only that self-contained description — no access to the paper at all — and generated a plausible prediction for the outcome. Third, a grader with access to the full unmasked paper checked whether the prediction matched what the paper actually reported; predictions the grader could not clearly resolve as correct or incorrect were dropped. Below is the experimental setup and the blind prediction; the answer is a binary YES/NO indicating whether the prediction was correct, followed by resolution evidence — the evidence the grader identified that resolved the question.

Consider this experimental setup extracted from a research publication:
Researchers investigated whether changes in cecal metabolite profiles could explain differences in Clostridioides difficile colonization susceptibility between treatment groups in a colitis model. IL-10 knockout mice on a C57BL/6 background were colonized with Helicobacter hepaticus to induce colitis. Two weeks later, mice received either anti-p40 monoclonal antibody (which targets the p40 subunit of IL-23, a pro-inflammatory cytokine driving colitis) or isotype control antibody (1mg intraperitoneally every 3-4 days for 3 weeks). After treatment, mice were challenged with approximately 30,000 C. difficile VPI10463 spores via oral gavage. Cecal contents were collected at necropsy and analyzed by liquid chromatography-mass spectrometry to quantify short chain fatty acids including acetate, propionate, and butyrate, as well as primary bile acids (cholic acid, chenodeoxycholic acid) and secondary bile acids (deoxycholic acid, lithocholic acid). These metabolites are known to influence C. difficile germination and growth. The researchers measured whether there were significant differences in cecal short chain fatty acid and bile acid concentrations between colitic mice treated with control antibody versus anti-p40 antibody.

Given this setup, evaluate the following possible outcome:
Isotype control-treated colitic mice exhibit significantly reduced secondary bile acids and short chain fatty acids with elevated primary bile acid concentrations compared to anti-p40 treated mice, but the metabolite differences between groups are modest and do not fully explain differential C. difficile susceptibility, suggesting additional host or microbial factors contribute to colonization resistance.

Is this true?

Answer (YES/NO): NO